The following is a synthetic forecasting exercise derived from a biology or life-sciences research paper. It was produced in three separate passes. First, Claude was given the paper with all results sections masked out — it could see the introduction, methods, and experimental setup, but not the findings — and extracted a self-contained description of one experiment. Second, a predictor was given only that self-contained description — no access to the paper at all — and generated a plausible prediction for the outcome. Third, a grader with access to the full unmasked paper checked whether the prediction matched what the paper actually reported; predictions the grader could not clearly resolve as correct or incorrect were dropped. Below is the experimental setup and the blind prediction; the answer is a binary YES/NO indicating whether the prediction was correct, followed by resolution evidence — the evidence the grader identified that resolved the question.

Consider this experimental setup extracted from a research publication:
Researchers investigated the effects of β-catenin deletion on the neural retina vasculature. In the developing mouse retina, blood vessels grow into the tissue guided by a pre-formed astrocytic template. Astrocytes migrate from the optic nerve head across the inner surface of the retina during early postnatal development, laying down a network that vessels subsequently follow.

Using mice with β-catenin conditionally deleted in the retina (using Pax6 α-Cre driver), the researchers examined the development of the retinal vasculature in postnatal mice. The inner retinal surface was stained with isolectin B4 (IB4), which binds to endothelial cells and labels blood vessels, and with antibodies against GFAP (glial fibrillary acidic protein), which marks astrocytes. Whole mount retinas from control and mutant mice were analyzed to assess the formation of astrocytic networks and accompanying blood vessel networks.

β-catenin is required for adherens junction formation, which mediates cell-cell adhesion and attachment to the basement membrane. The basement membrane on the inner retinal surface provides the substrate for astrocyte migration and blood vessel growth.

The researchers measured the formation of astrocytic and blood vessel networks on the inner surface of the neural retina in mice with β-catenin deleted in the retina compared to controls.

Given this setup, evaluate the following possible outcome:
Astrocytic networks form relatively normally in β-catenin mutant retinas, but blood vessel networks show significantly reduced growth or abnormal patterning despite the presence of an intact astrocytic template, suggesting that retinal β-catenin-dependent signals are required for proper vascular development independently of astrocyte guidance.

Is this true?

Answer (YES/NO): NO